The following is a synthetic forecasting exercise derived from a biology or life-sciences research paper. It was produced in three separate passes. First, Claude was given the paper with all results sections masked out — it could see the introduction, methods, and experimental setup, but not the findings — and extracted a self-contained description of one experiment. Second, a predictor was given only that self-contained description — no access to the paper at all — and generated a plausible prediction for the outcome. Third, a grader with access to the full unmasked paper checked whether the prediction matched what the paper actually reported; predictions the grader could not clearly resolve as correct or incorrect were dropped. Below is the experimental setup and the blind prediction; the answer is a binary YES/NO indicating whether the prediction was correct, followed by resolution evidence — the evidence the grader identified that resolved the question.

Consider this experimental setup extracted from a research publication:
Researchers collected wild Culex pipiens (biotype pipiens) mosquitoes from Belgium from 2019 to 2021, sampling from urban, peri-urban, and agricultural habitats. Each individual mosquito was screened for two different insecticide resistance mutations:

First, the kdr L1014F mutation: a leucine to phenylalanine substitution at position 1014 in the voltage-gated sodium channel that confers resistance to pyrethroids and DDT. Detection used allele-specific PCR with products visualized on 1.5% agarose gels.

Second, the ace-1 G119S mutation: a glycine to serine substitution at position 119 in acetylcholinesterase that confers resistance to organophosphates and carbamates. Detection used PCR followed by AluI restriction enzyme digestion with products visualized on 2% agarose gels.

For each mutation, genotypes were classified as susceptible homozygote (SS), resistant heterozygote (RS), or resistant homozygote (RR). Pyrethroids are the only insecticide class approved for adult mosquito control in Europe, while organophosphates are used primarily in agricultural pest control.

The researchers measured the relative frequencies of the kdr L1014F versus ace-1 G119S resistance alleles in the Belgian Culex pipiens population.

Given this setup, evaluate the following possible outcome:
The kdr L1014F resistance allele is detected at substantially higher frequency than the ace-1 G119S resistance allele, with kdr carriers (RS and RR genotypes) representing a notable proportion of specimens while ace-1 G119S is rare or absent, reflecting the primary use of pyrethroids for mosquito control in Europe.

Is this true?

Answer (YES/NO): NO